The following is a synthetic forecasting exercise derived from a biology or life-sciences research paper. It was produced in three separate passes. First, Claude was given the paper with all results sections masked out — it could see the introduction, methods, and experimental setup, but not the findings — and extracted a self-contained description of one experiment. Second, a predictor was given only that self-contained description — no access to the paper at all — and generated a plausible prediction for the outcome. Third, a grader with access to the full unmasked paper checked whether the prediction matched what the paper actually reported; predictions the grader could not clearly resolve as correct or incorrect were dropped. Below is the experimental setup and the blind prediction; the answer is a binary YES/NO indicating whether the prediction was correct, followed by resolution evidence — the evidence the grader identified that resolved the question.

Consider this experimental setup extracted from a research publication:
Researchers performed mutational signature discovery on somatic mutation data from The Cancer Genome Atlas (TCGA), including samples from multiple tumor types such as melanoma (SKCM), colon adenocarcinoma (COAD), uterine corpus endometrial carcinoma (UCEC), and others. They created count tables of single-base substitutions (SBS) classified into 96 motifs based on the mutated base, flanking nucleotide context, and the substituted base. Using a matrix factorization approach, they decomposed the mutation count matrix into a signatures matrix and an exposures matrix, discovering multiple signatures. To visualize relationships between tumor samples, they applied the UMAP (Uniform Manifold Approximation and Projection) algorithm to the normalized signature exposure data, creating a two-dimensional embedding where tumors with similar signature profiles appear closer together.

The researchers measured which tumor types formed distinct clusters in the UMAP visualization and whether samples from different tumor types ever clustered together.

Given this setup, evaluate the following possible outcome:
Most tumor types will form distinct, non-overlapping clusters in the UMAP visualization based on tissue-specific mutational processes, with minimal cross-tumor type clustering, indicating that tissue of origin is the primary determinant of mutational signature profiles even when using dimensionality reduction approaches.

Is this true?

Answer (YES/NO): NO